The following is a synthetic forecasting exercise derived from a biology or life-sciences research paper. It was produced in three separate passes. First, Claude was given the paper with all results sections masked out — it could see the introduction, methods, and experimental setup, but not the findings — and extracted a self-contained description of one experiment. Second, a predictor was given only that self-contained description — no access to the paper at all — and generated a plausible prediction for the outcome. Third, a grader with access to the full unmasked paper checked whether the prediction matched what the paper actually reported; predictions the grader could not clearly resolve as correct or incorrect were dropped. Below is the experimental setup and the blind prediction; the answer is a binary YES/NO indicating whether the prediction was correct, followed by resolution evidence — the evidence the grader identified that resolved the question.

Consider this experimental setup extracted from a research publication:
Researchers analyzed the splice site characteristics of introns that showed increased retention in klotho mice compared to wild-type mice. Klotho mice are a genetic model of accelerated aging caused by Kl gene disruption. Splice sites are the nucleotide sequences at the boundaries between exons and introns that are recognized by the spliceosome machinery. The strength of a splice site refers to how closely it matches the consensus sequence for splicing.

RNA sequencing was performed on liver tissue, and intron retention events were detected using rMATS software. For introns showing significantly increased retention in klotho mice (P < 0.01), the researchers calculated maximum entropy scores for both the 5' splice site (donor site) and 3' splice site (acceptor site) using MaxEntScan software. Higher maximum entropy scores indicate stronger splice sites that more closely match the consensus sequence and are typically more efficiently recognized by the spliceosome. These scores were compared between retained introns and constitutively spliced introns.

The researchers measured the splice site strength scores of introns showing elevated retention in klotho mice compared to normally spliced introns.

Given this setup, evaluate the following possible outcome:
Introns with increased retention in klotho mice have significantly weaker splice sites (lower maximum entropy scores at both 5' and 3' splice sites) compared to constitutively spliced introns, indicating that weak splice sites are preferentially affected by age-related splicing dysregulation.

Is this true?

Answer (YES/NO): NO